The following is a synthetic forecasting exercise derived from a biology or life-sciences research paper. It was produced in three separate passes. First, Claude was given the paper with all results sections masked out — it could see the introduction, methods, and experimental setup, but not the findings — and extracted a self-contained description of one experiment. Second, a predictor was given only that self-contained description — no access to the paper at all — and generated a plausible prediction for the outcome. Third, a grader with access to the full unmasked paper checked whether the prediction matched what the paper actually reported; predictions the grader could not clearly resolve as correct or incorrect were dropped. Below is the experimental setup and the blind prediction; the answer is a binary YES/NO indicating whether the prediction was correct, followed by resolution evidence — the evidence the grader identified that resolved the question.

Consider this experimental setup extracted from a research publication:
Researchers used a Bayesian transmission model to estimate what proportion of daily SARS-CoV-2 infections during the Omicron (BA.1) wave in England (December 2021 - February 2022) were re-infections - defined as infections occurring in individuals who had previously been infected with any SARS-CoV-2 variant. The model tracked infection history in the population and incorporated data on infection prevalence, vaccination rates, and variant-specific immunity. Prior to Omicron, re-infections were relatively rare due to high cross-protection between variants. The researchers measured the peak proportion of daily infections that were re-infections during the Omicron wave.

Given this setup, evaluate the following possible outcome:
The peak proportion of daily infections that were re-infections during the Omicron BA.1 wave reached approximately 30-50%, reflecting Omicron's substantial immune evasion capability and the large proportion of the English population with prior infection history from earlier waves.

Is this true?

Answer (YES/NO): YES